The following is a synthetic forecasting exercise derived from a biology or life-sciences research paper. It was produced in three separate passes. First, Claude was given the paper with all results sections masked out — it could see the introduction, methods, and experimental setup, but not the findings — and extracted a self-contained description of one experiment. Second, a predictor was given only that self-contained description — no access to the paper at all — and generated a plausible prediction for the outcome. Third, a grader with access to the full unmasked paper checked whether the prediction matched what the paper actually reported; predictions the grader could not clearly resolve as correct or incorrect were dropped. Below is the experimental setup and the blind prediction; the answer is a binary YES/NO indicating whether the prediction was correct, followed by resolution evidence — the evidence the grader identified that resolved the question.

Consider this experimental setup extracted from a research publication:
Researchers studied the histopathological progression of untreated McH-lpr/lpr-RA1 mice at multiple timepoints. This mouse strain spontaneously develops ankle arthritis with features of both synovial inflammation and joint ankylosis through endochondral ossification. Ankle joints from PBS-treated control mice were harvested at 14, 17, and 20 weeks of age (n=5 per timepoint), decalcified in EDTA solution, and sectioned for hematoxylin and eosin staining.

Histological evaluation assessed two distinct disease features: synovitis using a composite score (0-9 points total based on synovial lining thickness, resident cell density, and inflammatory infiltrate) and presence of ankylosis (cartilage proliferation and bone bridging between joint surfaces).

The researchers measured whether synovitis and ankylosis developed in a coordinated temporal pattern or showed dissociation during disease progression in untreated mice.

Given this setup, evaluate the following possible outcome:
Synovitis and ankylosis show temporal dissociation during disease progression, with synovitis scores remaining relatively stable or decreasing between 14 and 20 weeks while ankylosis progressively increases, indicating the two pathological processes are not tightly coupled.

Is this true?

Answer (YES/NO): YES